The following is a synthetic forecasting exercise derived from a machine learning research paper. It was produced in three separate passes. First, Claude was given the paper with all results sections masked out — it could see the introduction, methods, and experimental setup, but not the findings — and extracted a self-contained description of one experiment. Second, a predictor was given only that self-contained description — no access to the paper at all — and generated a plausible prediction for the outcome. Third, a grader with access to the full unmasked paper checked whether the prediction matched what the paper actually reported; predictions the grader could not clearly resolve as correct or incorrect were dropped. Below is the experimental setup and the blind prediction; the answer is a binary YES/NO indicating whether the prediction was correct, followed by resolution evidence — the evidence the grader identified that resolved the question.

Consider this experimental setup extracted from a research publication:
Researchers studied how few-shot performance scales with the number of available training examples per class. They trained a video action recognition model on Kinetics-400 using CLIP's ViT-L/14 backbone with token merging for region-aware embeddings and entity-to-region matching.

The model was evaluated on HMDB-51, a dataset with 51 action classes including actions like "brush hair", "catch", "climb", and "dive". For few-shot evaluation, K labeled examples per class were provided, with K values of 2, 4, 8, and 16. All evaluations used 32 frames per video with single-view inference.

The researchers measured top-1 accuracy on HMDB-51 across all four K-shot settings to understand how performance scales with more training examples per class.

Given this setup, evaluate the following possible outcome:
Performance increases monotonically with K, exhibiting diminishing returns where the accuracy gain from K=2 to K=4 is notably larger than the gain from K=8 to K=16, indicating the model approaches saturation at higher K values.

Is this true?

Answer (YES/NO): NO